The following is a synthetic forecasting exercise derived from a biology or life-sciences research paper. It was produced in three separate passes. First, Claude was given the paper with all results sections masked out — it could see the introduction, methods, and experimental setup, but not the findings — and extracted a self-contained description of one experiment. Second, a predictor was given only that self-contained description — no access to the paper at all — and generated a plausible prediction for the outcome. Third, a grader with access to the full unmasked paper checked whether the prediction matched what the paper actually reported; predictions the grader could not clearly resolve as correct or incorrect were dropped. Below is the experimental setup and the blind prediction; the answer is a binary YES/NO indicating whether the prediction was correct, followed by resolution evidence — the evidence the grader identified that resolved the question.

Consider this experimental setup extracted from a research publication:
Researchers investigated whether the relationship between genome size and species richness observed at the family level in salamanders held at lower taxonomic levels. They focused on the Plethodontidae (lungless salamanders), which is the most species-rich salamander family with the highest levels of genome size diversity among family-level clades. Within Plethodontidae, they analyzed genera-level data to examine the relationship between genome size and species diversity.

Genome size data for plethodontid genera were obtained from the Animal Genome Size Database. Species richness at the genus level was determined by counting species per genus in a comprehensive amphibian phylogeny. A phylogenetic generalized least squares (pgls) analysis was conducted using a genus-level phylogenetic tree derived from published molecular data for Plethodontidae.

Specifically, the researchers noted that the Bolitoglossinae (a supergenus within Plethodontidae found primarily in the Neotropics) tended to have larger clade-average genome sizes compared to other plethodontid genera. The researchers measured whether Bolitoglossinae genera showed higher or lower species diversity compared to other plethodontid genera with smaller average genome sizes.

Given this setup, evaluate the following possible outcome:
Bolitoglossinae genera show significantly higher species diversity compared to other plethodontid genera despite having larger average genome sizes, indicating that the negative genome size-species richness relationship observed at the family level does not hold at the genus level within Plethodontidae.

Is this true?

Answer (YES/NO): YES